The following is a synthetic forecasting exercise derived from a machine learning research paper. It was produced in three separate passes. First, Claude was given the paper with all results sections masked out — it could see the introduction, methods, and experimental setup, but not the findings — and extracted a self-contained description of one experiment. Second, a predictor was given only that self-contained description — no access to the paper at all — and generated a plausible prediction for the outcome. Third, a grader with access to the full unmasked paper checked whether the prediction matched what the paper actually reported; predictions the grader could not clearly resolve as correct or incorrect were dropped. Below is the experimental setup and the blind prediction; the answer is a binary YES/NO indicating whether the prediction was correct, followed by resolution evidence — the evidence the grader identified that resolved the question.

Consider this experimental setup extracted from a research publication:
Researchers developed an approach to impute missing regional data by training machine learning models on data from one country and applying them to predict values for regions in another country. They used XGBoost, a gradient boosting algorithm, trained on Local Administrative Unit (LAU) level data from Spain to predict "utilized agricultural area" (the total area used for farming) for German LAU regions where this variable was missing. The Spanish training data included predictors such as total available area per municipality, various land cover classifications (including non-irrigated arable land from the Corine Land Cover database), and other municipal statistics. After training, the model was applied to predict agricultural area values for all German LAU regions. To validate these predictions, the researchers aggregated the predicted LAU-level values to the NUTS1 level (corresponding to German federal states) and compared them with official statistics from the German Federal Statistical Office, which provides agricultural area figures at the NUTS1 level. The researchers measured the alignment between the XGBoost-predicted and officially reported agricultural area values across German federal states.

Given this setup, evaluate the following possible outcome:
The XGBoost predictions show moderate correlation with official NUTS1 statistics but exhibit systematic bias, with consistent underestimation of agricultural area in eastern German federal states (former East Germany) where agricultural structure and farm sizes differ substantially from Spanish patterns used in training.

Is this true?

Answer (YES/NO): NO